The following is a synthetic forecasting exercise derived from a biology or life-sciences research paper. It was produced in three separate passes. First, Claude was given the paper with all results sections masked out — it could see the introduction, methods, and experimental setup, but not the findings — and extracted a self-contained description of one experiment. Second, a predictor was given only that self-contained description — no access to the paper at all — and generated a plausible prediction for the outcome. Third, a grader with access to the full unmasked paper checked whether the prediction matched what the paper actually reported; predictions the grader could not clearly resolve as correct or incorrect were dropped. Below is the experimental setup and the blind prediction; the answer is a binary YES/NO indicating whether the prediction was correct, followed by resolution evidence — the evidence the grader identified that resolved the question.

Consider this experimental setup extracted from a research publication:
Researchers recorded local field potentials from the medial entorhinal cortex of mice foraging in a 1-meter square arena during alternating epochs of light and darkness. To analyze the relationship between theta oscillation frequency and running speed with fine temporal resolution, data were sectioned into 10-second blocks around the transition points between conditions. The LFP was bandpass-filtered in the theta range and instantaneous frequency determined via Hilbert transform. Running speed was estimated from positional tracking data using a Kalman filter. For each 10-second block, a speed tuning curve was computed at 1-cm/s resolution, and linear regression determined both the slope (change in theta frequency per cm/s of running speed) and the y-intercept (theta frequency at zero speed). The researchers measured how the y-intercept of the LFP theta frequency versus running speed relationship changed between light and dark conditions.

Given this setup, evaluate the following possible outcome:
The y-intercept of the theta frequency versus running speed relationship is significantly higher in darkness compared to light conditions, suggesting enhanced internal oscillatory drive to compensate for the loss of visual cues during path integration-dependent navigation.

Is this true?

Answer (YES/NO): NO